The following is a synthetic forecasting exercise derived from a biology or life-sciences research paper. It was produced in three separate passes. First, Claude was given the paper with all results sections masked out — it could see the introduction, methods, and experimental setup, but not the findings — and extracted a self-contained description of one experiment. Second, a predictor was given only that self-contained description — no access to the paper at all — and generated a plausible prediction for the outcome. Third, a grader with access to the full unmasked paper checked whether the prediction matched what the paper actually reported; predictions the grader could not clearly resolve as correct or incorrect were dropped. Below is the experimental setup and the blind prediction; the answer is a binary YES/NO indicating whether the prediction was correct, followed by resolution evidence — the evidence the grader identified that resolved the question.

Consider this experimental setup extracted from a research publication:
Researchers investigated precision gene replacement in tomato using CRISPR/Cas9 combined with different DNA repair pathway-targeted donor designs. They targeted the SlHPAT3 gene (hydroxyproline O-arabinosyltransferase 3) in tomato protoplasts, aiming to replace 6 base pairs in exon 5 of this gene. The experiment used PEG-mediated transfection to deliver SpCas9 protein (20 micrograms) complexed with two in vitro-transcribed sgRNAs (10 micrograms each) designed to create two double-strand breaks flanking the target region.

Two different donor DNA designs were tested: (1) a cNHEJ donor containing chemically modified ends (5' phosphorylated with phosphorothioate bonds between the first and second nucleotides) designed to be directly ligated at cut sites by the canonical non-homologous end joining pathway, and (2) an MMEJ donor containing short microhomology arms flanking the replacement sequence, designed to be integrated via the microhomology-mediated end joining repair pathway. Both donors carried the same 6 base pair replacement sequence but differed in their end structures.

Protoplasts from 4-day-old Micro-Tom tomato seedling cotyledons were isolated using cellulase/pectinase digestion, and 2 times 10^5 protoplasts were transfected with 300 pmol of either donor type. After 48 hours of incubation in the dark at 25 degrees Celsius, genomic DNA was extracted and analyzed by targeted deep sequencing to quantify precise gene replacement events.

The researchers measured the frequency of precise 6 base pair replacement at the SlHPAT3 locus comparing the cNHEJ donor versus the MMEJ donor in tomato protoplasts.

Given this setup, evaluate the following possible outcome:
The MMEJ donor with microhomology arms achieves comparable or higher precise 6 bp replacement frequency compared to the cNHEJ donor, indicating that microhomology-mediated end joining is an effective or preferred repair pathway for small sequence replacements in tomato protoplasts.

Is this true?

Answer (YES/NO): YES